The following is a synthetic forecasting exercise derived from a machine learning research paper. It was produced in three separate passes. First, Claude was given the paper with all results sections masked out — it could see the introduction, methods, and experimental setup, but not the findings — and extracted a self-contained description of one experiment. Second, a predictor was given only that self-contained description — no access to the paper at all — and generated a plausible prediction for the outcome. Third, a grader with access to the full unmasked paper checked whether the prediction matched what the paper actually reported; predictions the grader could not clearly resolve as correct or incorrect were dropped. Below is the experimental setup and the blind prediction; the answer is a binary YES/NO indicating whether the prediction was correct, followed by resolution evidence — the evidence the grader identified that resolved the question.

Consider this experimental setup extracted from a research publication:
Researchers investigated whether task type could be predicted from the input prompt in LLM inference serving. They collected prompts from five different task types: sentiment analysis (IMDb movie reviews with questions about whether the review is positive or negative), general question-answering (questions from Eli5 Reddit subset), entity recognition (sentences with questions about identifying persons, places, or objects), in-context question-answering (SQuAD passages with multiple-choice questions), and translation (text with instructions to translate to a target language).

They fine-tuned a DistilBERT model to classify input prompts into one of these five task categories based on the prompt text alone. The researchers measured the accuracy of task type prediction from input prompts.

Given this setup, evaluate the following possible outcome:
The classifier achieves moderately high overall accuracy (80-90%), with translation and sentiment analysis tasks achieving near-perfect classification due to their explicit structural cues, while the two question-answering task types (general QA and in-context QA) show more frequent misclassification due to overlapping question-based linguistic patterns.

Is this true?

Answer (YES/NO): NO